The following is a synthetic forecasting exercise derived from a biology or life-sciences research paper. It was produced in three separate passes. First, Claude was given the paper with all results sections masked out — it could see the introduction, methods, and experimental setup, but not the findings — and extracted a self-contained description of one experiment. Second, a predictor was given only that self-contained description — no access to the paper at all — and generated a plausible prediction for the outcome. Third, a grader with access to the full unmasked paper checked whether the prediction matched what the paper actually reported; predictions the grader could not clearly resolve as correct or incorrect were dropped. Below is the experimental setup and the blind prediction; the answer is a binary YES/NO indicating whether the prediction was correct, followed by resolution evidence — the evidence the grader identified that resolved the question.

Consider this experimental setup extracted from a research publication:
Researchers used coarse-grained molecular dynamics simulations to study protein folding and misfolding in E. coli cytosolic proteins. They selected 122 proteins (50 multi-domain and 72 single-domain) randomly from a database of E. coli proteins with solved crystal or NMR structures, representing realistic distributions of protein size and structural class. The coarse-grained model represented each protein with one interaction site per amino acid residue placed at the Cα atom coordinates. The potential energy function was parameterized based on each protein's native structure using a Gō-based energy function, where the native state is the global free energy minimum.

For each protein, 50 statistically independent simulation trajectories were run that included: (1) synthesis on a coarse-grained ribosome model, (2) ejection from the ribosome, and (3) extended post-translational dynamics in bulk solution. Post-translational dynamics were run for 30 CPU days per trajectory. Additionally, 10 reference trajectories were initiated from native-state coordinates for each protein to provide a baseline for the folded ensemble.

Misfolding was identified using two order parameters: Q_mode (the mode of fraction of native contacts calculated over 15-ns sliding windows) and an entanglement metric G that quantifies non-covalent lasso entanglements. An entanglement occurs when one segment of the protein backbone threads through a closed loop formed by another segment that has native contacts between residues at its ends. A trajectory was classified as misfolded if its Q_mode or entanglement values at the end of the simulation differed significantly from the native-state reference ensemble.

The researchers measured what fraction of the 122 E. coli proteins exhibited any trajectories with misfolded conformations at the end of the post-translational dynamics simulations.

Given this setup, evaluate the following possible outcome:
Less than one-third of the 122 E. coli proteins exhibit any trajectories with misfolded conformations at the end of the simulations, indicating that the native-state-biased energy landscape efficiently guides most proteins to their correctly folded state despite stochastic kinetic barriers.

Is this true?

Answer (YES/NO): NO